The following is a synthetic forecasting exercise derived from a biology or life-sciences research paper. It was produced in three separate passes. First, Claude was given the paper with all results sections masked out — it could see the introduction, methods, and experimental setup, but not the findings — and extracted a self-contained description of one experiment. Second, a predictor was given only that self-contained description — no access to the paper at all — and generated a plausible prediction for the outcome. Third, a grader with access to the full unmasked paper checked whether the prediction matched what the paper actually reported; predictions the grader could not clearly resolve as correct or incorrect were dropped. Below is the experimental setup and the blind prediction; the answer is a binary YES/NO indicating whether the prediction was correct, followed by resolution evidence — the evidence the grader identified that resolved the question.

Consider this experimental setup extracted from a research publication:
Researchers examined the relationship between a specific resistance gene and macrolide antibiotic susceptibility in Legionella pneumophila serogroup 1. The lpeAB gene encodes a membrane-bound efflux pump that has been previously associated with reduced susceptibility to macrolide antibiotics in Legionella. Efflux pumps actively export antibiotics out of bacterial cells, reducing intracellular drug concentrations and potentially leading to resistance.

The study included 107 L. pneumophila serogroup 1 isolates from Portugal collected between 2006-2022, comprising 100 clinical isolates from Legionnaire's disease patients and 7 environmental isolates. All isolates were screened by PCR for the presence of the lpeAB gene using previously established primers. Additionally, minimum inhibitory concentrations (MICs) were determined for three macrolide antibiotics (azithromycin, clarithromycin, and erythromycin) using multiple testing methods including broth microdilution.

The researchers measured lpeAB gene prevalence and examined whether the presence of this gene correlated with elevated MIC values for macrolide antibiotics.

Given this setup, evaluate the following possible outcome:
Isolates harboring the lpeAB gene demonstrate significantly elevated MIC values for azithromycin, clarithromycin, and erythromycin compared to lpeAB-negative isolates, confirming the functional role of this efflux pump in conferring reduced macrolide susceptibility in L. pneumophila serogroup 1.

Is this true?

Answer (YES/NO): NO